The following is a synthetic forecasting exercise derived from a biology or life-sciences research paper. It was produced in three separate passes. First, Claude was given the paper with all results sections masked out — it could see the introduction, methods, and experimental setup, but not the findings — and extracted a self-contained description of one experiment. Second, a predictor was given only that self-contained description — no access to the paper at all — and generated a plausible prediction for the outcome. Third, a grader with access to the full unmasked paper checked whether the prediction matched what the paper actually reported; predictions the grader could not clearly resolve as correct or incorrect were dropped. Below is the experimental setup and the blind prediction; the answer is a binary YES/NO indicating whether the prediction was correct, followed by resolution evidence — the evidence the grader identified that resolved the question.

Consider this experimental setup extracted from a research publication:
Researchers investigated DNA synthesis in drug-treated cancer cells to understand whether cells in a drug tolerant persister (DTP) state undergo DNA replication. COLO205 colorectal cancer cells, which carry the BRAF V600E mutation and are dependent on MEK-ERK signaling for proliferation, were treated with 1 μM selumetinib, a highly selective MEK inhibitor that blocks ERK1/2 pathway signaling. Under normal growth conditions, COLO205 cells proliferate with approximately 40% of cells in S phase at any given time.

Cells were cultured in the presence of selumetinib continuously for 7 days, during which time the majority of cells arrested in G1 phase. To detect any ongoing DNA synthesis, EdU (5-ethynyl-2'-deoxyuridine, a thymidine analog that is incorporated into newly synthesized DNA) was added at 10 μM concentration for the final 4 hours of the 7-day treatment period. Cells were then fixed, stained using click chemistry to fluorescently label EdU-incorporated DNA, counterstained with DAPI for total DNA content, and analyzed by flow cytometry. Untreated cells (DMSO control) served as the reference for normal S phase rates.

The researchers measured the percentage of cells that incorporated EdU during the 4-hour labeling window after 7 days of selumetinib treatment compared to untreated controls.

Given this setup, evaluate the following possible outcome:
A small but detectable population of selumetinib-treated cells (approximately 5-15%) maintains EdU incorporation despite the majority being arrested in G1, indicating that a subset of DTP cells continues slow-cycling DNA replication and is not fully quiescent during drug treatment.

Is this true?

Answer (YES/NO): YES